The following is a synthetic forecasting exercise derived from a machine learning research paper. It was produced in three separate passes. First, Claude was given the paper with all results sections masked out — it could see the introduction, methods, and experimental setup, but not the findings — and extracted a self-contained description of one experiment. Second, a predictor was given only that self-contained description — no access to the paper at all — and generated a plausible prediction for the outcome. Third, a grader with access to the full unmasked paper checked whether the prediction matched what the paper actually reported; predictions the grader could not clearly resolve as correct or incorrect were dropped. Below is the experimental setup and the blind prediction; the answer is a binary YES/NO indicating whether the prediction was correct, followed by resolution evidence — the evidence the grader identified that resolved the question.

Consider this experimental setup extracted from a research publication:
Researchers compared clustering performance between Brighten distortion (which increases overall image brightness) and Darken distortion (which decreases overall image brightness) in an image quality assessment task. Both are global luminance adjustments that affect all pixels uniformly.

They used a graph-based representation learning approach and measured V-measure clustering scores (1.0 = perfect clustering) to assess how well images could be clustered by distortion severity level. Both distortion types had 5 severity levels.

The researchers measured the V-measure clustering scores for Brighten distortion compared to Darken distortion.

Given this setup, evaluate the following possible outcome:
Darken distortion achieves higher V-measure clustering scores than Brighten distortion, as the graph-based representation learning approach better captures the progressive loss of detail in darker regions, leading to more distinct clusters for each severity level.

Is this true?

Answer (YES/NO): NO